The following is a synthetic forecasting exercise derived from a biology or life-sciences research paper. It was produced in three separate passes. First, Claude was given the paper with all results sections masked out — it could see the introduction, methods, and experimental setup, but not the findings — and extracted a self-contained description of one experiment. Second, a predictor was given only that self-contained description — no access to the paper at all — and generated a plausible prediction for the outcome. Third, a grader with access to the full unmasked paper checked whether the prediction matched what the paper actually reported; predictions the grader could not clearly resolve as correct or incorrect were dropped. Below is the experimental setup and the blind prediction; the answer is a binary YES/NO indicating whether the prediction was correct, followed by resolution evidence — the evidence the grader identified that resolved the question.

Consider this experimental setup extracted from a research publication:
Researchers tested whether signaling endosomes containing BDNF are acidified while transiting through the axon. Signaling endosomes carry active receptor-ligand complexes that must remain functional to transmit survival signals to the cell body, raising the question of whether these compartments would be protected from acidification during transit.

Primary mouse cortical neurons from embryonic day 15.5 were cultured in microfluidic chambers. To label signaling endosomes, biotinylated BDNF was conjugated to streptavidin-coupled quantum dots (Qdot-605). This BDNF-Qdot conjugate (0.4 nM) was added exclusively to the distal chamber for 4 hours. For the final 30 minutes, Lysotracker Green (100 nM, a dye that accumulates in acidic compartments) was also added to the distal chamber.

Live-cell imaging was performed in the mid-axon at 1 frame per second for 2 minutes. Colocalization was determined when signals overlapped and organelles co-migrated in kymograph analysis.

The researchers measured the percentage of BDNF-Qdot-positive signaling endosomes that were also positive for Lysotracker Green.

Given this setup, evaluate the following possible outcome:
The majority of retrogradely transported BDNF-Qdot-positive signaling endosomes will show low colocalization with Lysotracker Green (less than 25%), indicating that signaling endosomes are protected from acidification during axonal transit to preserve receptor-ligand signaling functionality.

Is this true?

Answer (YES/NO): YES